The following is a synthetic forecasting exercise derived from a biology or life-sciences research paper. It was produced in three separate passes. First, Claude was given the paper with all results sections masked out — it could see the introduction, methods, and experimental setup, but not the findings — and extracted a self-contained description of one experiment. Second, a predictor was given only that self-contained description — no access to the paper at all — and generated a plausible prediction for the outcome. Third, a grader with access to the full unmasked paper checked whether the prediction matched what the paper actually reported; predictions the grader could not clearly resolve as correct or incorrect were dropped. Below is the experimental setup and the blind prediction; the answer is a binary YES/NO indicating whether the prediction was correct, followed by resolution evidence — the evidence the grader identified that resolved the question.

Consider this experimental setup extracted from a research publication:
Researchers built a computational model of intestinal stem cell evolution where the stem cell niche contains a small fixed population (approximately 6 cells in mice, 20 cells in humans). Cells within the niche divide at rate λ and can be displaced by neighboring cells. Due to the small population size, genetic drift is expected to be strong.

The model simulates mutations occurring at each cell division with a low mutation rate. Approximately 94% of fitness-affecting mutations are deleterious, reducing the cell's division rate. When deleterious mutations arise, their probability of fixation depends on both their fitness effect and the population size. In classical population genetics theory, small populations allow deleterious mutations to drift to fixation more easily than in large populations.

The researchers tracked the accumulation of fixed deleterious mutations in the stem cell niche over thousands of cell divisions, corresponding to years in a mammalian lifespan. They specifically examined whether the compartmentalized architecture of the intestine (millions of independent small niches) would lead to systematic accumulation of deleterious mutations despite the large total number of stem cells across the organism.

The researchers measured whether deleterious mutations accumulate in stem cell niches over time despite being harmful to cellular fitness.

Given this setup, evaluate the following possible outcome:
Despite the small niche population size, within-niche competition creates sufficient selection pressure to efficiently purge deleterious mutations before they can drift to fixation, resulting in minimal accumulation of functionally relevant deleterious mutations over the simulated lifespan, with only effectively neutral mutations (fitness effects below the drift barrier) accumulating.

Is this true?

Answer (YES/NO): NO